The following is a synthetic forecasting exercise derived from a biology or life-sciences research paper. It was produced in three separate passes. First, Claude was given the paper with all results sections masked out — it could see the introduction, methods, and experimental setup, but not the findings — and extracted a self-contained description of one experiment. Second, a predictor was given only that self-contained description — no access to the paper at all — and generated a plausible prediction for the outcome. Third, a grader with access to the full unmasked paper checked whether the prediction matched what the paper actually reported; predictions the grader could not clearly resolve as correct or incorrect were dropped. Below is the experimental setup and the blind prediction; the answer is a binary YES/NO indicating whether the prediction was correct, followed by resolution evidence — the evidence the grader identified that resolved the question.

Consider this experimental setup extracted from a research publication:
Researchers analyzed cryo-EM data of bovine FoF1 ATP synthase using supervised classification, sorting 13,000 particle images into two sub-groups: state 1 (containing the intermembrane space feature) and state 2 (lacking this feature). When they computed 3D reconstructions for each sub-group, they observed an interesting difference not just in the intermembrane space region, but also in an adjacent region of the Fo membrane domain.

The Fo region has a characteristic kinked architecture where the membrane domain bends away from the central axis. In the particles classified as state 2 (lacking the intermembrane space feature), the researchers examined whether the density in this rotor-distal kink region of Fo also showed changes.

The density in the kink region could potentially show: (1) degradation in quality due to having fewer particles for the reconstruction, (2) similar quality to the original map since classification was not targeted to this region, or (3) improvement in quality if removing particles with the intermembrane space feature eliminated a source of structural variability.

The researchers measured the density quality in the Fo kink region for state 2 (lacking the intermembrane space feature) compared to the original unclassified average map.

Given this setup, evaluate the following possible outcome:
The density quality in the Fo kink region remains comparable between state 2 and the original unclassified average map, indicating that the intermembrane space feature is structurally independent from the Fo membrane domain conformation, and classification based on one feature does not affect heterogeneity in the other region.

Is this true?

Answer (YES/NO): NO